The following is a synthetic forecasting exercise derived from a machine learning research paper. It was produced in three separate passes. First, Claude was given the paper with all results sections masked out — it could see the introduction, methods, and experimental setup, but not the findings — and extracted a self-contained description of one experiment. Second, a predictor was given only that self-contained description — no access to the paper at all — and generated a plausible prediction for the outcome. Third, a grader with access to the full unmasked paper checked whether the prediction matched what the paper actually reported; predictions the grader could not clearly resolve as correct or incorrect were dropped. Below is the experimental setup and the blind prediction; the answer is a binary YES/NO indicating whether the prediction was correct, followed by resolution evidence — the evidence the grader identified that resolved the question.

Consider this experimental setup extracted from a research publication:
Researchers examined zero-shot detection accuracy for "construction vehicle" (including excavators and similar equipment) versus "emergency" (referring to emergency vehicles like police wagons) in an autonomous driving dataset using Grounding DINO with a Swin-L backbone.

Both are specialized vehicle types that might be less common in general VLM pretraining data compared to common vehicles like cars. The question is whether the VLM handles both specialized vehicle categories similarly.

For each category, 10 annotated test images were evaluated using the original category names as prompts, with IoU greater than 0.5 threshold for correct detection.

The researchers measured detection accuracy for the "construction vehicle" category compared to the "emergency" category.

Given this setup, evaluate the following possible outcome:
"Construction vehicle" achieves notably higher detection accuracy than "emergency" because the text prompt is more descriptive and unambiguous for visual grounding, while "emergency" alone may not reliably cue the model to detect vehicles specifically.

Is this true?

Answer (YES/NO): YES